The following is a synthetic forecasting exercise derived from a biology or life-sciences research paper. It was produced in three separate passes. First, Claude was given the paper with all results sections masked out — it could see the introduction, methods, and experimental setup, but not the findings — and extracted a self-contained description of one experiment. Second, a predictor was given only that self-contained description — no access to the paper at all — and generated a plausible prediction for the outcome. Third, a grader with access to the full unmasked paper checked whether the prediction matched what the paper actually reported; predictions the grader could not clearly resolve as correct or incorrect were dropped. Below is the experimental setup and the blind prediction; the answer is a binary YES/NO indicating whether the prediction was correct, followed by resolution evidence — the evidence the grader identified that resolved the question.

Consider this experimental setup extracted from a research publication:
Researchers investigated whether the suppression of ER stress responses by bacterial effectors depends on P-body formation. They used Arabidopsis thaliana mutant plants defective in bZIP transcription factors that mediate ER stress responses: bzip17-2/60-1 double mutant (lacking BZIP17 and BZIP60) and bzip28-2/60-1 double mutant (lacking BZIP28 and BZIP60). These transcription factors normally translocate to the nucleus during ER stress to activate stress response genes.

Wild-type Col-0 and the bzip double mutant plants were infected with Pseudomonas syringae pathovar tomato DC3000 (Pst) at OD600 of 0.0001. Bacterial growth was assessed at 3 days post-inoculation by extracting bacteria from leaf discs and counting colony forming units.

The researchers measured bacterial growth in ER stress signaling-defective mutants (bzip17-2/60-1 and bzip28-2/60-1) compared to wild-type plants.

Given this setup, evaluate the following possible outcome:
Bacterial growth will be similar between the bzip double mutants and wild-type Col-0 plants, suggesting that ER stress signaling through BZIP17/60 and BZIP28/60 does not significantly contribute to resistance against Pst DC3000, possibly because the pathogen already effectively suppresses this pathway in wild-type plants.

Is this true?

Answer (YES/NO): NO